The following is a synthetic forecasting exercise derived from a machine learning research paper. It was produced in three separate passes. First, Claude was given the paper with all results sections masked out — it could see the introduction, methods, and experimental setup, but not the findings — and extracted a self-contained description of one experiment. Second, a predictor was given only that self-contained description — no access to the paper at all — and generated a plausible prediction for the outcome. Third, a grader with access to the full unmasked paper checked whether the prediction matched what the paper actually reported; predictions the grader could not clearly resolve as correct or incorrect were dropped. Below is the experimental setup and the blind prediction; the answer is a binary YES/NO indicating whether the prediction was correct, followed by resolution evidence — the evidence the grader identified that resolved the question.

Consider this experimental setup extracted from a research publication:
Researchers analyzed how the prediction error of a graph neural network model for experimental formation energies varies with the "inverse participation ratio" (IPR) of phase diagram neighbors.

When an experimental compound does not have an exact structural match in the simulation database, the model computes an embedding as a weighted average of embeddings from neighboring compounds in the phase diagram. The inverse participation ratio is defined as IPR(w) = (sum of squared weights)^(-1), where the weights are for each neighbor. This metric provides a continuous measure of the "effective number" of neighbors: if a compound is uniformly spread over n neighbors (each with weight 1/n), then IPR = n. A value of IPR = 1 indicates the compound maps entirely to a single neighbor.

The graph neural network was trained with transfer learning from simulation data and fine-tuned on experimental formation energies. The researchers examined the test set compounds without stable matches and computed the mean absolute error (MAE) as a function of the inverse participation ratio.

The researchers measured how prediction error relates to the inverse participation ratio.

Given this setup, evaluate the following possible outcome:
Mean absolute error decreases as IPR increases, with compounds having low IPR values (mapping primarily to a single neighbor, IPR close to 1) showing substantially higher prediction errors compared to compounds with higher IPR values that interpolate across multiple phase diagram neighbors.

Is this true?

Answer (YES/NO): NO